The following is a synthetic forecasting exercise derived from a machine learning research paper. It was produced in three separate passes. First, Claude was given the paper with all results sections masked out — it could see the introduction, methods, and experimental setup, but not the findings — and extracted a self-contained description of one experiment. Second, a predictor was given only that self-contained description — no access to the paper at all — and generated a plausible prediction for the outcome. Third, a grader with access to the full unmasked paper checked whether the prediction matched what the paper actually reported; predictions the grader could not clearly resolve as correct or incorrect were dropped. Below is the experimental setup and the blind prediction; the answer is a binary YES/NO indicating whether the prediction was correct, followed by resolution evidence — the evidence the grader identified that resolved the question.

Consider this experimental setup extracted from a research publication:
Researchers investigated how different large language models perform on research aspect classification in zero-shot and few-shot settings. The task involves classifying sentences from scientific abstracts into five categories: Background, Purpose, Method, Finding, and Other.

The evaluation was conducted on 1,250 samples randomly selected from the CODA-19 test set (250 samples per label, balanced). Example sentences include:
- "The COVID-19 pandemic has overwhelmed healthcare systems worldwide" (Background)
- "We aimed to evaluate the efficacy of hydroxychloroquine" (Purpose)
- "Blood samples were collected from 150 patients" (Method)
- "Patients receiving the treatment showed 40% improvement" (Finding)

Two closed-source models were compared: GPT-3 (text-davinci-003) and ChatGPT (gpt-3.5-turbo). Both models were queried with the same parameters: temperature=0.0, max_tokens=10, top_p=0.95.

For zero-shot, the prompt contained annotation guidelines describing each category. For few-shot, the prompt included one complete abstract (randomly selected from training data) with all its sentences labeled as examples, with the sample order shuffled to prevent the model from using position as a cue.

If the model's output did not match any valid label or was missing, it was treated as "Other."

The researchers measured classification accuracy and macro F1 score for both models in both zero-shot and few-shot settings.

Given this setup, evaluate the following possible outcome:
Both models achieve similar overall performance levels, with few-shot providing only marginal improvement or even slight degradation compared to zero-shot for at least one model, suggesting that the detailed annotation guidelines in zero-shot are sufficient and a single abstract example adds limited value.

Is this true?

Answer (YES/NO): NO